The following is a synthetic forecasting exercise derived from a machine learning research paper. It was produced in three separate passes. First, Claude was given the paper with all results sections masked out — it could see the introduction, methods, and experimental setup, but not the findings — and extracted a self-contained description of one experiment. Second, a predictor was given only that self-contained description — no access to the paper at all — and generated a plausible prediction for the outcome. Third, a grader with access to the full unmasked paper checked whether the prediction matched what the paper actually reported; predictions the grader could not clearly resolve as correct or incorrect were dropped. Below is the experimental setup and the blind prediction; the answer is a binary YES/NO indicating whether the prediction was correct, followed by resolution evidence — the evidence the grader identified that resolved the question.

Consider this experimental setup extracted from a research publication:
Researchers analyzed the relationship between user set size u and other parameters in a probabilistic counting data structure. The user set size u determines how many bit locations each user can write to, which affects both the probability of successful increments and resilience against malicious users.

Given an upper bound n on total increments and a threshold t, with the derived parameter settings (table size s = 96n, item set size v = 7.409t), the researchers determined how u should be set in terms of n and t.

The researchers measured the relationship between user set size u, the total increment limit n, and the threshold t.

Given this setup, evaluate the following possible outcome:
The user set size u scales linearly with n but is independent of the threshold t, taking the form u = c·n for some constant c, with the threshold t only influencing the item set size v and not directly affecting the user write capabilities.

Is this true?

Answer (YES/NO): NO